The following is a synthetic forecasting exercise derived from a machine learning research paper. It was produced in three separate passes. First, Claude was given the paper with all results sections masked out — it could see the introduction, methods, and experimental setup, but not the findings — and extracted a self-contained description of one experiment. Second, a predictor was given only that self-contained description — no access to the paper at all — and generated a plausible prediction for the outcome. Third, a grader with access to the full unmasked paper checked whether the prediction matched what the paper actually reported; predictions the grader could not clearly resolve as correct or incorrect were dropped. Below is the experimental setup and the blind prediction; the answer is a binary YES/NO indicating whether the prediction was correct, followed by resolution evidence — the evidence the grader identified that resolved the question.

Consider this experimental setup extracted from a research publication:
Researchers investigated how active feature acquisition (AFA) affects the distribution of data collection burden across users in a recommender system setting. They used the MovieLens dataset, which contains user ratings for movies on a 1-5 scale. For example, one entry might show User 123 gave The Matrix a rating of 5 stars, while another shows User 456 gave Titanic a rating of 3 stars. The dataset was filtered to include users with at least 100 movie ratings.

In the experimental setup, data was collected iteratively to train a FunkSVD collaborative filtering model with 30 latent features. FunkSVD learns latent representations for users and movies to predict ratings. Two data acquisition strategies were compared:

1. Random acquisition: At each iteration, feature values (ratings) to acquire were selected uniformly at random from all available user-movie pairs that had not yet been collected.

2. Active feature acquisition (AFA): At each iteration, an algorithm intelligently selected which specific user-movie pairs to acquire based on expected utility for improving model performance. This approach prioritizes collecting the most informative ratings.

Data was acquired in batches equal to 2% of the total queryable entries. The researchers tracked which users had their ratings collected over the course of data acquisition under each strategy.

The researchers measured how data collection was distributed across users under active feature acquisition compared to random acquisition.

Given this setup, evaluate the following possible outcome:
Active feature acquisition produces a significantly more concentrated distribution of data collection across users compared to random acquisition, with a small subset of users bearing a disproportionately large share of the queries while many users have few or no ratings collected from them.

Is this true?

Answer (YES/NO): YES